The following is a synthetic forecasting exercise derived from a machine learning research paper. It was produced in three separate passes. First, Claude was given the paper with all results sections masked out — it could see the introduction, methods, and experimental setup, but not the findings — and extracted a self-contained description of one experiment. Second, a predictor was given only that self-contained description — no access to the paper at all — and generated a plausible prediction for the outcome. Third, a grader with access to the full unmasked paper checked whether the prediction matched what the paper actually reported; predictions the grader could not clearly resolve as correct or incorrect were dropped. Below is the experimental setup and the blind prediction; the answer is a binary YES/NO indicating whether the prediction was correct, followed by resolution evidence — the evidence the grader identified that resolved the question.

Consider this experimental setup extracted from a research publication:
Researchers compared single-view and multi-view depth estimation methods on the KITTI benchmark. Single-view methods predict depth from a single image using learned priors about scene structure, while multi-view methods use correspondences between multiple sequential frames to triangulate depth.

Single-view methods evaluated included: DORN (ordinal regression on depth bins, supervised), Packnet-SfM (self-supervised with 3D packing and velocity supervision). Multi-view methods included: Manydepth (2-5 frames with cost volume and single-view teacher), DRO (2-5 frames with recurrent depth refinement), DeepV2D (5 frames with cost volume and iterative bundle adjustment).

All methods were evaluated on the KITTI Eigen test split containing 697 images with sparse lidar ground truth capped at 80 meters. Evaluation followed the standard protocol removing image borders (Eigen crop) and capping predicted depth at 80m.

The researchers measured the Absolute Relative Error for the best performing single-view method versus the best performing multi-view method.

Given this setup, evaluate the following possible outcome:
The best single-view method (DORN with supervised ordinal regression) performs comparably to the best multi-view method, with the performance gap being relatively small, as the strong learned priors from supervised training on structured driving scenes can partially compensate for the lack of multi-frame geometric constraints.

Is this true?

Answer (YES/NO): NO